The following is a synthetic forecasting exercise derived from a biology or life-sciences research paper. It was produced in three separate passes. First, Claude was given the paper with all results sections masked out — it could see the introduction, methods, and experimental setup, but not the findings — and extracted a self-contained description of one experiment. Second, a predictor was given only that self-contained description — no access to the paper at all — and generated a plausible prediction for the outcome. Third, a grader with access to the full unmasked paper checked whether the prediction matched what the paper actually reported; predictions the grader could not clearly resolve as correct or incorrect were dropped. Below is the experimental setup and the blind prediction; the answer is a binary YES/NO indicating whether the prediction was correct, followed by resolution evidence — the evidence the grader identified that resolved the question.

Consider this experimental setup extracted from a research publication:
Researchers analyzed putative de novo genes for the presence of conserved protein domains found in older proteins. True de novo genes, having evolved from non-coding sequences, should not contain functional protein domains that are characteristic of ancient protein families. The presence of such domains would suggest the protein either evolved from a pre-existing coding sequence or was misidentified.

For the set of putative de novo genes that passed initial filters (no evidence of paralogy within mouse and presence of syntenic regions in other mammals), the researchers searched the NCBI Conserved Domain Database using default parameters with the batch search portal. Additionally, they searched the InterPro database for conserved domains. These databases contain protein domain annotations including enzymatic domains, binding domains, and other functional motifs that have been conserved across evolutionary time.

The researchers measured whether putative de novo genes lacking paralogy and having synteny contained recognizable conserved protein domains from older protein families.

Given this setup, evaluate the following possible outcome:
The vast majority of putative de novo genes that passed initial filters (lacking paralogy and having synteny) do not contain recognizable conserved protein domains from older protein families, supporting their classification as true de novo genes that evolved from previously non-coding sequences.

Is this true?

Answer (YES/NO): YES